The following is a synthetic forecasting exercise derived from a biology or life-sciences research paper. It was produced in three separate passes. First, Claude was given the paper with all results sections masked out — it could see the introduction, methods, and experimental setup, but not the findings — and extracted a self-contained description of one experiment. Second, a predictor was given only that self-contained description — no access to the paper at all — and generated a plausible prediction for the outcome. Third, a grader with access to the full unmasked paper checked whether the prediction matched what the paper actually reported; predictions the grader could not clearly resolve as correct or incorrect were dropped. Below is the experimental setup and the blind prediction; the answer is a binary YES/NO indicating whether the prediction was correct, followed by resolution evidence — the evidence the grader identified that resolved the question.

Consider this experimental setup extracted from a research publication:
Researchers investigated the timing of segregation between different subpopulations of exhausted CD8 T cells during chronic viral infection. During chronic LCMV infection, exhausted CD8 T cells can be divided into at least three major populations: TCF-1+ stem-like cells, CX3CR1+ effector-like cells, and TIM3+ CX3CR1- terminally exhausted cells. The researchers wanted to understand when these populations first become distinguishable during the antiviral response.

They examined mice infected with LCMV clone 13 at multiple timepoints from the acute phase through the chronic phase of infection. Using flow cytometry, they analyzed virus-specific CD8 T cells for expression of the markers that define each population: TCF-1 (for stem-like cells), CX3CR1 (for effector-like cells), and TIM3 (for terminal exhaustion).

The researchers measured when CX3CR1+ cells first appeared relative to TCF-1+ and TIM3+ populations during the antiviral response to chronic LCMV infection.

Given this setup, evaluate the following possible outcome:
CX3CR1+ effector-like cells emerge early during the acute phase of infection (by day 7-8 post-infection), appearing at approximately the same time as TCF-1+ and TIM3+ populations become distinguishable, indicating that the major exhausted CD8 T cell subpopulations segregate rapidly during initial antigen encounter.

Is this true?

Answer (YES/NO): YES